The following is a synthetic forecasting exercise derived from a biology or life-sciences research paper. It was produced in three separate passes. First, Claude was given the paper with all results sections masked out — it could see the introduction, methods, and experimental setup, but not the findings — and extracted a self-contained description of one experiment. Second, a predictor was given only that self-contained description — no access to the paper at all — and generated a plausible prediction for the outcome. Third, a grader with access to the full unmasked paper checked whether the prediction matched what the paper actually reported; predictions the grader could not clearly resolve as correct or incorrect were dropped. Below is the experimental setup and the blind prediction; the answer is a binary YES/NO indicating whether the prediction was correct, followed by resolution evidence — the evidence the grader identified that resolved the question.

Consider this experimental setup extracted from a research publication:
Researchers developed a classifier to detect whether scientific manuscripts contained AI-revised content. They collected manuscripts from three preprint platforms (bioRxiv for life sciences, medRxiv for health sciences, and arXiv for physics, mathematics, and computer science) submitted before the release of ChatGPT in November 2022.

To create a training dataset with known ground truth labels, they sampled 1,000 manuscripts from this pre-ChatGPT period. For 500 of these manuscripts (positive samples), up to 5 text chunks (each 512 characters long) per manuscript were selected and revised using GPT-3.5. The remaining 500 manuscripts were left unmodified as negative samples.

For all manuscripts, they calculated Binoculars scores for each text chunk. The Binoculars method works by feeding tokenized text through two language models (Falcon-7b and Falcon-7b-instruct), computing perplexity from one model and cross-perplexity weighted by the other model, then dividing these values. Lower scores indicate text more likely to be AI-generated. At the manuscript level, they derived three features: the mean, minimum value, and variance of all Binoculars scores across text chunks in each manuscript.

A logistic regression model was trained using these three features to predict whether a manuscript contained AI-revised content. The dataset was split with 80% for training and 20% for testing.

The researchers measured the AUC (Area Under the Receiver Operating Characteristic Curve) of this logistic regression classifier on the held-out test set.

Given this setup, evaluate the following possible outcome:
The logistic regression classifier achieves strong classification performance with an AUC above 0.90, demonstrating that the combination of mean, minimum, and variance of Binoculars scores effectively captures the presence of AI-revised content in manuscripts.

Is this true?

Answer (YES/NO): NO